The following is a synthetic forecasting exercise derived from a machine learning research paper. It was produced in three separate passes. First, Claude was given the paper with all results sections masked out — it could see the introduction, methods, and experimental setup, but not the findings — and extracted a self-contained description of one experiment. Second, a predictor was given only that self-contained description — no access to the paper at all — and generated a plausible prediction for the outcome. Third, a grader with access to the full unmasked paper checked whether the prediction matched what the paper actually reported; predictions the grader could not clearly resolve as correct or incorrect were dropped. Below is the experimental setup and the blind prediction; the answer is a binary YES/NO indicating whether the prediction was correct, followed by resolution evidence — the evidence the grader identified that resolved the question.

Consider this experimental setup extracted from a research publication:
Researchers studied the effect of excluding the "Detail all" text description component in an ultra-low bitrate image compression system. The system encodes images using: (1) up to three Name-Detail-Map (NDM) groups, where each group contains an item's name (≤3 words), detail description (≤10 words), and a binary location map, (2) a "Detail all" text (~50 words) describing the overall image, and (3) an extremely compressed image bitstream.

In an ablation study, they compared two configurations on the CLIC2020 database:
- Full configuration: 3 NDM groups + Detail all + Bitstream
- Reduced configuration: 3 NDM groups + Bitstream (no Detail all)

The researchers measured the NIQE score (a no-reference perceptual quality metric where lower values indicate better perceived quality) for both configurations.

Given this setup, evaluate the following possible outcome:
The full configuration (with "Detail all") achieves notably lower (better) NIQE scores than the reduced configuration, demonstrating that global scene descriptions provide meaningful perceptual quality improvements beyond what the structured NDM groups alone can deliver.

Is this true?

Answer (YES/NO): YES